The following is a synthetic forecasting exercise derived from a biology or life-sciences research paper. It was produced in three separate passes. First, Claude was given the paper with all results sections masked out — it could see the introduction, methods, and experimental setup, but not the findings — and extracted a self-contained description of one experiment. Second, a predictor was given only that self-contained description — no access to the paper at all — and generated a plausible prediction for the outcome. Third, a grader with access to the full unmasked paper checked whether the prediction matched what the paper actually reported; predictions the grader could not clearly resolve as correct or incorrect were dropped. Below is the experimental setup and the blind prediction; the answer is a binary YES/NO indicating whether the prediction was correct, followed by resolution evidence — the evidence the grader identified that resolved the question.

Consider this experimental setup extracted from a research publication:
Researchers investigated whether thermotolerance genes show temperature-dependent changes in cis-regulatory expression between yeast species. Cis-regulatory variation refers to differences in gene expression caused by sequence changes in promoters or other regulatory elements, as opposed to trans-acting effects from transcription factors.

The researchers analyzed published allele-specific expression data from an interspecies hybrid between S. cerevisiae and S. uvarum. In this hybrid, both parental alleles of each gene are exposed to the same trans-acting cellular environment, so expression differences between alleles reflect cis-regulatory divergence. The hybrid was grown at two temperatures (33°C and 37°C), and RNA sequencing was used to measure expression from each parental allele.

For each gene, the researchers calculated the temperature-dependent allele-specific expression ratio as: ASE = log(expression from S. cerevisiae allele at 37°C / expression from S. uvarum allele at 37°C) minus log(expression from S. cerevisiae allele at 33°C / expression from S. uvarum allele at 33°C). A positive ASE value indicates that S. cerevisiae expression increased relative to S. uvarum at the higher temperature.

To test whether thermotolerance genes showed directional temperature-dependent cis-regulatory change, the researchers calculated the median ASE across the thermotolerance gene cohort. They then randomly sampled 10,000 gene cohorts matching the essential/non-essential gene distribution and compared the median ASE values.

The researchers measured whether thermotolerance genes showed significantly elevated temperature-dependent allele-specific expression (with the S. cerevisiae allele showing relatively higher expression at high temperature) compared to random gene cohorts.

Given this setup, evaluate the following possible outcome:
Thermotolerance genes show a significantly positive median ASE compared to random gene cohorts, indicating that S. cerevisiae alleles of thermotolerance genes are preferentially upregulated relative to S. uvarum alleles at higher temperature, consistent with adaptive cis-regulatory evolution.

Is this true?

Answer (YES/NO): NO